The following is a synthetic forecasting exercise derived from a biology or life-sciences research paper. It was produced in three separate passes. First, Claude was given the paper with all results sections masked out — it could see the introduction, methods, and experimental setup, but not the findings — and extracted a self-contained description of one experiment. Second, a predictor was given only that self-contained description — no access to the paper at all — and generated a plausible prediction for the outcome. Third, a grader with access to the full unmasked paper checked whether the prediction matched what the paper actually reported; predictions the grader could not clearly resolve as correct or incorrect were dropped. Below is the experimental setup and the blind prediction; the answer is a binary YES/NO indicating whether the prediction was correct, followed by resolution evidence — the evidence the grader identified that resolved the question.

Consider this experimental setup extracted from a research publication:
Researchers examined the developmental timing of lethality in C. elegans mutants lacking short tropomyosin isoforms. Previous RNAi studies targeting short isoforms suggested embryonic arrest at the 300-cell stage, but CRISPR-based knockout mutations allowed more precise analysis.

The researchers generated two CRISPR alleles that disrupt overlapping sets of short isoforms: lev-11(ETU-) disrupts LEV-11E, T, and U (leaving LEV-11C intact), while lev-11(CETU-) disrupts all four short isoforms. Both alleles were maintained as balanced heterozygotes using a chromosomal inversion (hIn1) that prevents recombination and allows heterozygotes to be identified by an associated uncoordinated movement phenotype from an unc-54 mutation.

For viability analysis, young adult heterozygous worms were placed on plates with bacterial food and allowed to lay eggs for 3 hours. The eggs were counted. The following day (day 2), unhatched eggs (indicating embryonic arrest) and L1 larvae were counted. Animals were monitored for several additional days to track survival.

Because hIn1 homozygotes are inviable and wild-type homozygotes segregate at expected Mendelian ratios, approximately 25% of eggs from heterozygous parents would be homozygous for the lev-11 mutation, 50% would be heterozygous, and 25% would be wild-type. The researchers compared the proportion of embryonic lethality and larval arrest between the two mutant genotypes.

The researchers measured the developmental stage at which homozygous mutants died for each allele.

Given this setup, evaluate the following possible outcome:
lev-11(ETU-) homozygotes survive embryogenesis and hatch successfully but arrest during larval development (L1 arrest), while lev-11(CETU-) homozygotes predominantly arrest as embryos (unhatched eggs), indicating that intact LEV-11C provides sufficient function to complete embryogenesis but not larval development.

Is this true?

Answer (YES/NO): NO